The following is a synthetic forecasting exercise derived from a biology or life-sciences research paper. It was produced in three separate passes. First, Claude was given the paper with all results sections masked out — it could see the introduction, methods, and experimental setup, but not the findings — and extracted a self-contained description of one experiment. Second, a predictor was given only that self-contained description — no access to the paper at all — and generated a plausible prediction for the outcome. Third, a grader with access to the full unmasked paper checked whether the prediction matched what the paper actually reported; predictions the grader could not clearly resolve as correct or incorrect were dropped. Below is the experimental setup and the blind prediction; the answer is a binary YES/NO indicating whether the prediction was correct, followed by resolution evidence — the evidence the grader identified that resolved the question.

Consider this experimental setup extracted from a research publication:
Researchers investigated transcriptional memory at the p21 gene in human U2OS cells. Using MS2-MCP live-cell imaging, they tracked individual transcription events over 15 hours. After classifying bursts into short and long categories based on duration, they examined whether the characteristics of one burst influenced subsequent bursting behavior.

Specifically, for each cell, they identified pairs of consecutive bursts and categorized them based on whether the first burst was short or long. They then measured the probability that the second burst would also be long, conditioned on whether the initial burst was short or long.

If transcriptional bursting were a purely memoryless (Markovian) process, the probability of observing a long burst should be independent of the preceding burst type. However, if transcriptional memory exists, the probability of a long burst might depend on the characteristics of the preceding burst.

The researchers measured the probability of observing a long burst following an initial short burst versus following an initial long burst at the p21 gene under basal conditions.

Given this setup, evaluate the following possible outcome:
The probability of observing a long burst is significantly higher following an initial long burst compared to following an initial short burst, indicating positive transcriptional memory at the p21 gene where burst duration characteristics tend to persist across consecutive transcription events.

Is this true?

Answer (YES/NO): YES